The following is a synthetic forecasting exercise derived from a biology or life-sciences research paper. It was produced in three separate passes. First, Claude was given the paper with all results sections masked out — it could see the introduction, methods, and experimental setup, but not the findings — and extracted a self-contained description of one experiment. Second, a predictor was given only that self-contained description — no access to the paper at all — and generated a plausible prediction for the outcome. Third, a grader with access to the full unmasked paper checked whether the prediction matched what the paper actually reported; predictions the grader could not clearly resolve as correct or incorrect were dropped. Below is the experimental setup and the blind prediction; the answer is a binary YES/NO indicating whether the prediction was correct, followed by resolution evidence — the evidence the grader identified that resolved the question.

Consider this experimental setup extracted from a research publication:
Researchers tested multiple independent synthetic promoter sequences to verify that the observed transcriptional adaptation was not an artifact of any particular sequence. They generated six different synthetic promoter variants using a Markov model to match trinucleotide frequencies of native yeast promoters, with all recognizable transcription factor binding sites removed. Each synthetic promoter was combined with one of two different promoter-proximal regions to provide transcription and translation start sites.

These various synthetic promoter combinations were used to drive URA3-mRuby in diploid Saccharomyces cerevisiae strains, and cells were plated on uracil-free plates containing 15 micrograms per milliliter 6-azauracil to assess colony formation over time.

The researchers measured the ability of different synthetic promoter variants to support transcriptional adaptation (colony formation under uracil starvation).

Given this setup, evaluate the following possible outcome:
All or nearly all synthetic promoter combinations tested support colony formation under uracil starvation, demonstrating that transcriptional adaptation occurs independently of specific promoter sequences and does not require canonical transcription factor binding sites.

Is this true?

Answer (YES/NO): NO